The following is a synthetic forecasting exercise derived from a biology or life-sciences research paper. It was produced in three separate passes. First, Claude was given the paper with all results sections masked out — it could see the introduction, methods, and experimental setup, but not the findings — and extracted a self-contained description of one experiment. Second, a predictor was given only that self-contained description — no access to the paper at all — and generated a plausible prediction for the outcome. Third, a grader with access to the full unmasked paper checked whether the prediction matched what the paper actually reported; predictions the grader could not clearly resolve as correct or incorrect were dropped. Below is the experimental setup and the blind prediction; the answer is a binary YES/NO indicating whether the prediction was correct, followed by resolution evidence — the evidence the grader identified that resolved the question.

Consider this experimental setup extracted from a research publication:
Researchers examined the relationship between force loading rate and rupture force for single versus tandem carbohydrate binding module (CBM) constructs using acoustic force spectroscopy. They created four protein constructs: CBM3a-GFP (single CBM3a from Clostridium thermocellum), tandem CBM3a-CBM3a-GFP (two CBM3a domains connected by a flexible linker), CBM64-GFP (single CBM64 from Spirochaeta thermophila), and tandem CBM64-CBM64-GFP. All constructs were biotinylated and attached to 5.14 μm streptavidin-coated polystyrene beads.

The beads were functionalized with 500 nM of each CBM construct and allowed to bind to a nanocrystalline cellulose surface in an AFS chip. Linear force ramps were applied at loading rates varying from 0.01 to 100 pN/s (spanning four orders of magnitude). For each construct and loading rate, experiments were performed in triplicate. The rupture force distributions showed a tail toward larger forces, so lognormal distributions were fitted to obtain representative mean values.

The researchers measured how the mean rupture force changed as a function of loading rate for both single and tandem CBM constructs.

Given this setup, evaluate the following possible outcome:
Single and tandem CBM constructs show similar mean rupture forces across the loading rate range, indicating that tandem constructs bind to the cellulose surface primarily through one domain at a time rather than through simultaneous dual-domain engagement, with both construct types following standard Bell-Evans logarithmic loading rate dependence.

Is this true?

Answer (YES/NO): NO